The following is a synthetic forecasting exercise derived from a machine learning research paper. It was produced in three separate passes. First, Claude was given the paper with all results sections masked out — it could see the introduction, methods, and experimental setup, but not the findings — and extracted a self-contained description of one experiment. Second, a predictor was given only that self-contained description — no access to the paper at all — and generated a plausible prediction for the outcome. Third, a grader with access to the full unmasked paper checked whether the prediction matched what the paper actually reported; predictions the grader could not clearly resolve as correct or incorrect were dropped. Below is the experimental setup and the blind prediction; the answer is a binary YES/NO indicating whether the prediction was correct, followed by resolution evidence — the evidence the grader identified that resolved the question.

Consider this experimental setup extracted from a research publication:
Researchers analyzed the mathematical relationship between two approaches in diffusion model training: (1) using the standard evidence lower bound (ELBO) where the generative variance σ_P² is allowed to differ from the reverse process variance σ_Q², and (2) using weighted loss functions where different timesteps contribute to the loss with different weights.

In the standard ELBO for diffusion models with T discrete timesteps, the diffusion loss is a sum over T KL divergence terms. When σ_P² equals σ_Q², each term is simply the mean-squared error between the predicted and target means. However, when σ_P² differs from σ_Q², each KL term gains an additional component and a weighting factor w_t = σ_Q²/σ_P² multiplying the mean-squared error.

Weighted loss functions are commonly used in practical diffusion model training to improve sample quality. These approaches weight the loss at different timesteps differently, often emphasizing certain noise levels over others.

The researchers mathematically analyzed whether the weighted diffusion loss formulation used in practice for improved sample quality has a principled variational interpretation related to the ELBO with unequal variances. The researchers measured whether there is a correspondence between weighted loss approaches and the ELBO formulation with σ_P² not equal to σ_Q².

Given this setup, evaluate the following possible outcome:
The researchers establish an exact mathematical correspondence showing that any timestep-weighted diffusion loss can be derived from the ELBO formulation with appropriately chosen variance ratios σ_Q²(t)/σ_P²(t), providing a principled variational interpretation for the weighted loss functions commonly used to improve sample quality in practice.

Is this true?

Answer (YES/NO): NO